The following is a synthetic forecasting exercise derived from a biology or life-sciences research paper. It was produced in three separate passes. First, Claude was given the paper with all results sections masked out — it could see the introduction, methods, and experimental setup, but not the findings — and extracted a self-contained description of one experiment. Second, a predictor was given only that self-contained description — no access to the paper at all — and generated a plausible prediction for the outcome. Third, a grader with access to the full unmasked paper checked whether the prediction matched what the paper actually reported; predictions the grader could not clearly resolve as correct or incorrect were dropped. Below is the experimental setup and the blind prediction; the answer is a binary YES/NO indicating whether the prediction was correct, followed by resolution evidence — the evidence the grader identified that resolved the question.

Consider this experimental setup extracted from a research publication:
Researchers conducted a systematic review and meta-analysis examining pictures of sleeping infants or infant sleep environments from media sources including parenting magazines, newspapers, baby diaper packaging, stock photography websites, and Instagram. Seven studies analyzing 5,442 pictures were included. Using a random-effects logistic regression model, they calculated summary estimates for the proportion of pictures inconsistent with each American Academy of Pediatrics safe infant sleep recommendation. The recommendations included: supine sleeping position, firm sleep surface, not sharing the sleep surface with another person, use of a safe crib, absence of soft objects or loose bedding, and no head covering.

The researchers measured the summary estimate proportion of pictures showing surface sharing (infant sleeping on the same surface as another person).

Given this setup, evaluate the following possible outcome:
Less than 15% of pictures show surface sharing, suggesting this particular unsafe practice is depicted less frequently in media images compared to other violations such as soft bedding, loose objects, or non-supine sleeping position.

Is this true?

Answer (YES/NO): YES